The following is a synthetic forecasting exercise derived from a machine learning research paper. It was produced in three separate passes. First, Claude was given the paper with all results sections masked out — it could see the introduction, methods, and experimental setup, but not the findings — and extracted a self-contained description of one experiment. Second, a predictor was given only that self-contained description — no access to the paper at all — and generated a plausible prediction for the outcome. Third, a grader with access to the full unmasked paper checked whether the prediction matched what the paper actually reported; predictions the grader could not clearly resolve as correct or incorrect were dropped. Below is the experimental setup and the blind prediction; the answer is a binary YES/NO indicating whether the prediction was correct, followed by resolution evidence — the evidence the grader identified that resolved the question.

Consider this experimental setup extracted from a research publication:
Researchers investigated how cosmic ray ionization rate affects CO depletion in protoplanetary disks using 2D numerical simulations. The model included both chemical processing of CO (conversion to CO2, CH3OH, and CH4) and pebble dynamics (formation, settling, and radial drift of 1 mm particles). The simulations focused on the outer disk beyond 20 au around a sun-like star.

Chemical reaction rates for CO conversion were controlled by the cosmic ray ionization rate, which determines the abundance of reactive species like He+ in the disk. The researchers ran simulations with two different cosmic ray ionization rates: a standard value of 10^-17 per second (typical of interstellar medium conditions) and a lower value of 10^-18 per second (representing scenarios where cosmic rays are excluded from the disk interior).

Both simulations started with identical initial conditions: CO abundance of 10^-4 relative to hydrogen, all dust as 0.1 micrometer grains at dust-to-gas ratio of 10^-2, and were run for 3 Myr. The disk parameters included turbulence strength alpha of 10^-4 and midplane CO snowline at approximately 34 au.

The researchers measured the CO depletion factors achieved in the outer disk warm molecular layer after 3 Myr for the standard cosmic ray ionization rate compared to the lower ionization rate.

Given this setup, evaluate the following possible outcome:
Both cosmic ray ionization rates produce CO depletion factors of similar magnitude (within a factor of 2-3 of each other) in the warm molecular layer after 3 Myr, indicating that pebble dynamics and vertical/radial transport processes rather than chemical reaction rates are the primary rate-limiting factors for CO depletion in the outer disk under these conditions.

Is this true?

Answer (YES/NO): NO